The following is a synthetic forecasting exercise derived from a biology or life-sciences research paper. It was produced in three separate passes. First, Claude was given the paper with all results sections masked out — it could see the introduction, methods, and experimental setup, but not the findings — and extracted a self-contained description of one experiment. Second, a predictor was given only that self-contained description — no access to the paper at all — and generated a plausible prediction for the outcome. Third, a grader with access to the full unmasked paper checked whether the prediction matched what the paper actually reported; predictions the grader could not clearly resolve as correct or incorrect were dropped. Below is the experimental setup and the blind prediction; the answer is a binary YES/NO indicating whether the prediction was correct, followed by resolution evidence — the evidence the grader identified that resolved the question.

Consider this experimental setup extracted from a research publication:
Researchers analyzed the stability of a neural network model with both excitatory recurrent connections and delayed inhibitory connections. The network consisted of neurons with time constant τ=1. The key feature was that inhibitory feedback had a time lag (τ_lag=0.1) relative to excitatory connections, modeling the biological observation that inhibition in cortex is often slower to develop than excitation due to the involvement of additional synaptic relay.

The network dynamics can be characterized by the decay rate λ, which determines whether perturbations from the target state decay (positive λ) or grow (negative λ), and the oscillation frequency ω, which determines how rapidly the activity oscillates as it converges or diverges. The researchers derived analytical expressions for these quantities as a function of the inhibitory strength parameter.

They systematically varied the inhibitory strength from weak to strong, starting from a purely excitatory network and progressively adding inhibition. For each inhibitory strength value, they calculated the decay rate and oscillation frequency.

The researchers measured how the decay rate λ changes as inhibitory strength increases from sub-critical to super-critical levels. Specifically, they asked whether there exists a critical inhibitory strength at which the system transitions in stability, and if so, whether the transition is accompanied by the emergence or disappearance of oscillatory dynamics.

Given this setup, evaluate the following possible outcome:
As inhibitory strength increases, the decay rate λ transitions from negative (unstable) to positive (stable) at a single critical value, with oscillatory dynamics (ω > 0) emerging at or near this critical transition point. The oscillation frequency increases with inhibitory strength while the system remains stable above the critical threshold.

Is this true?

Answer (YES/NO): NO